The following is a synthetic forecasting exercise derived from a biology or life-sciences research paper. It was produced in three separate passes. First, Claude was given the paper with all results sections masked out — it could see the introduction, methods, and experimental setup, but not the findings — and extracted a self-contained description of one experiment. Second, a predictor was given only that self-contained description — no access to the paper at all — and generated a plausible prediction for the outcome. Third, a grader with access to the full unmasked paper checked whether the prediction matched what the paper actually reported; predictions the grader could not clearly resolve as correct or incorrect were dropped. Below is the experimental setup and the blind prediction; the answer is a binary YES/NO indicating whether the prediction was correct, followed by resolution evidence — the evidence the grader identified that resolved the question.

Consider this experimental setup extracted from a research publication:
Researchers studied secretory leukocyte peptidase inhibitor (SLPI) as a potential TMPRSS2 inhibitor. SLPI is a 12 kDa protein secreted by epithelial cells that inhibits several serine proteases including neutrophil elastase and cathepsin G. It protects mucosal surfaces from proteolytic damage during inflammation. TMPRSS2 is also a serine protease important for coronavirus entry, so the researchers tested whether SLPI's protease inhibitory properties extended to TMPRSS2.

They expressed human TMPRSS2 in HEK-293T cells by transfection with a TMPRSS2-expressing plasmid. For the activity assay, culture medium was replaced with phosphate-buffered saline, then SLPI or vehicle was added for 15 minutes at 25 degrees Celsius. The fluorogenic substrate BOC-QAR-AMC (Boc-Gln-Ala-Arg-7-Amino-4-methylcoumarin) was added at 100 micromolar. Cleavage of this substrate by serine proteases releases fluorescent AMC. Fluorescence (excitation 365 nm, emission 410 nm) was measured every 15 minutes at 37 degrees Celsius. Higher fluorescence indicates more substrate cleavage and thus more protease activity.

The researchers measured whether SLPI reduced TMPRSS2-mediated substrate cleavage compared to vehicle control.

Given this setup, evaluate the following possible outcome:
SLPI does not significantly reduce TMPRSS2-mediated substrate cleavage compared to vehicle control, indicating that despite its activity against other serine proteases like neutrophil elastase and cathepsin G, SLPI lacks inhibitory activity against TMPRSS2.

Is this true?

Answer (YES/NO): YES